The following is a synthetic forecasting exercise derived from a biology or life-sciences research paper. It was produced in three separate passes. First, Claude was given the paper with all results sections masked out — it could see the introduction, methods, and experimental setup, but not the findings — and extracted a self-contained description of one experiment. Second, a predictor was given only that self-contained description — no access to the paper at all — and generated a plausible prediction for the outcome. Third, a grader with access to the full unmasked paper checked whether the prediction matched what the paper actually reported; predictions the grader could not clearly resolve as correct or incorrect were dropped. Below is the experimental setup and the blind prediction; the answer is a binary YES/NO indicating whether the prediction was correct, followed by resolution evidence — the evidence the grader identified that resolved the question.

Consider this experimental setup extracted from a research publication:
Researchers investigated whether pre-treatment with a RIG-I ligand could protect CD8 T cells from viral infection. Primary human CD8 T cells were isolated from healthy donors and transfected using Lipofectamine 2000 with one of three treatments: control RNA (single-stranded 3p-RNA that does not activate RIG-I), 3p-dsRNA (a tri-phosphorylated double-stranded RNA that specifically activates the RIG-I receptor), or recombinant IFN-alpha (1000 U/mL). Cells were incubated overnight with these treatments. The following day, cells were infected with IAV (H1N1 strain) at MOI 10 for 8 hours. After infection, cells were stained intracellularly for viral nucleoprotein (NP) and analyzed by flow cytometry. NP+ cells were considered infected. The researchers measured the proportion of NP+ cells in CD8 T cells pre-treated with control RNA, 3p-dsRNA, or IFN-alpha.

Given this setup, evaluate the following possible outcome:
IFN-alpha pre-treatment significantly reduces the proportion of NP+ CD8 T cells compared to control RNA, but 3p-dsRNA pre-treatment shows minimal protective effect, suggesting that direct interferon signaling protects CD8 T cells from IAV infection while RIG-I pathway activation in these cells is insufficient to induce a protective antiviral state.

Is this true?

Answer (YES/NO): NO